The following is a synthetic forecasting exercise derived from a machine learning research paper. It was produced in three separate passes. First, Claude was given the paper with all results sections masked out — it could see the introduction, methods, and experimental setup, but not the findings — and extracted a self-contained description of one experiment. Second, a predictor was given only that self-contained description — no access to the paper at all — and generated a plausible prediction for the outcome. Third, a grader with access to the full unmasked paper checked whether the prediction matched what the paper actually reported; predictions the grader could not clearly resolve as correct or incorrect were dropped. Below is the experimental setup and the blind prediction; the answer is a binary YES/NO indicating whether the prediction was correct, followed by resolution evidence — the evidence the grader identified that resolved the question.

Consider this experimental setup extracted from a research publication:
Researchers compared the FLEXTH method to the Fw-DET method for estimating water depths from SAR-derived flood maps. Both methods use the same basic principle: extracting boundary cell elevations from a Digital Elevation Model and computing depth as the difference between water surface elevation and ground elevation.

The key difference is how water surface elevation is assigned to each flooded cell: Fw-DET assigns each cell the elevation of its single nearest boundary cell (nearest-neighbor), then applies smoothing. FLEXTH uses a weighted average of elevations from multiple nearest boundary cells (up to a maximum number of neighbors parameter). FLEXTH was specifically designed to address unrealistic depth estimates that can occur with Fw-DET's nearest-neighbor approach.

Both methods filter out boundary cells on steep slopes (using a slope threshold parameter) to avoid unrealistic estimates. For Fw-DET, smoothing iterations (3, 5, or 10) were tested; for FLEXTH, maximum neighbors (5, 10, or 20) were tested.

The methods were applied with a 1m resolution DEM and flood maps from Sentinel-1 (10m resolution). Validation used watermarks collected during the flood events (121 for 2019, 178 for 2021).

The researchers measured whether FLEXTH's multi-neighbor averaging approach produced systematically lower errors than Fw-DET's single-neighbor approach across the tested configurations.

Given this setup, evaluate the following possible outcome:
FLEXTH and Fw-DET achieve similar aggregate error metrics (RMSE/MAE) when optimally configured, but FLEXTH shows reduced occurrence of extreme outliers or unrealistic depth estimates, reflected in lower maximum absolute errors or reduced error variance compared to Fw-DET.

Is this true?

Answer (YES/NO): NO